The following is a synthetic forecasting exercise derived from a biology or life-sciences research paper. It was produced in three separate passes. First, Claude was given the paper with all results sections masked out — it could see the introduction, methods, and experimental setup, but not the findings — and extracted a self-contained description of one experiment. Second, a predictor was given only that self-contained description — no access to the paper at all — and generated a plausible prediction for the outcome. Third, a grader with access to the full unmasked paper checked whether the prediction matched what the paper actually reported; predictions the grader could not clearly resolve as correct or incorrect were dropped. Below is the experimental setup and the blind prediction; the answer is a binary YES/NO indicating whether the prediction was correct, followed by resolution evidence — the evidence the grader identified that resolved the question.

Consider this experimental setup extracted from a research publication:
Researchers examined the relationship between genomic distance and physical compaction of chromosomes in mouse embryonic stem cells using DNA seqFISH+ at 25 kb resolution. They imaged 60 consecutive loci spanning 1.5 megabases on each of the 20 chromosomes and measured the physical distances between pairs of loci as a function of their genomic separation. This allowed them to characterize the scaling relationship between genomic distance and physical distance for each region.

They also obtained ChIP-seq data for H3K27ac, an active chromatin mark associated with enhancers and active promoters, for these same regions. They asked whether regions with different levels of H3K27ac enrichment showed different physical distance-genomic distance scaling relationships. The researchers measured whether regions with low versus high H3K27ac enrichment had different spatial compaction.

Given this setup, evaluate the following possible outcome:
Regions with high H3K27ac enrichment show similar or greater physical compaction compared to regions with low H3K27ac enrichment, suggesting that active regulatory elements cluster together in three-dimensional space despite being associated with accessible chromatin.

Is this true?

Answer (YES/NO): NO